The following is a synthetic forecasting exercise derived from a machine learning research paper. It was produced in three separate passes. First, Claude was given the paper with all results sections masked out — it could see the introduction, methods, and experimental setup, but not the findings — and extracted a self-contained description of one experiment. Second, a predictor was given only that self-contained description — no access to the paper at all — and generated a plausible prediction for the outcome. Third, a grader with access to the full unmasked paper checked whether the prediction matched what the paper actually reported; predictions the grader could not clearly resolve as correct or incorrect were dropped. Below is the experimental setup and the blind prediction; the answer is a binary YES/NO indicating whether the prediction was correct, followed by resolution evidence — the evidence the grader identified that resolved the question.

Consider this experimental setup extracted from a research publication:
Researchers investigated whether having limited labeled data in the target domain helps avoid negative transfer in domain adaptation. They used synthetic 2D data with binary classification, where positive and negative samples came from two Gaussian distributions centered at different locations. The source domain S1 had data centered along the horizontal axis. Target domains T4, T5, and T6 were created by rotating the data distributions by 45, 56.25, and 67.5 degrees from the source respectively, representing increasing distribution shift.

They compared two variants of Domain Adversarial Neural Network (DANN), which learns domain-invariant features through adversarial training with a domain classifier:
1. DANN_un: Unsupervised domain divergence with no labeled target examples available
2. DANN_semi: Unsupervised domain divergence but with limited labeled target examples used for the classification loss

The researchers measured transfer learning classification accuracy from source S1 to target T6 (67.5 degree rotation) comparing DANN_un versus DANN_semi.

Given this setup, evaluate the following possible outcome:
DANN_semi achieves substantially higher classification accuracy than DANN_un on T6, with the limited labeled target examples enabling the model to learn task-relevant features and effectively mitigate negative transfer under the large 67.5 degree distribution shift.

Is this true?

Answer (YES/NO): YES